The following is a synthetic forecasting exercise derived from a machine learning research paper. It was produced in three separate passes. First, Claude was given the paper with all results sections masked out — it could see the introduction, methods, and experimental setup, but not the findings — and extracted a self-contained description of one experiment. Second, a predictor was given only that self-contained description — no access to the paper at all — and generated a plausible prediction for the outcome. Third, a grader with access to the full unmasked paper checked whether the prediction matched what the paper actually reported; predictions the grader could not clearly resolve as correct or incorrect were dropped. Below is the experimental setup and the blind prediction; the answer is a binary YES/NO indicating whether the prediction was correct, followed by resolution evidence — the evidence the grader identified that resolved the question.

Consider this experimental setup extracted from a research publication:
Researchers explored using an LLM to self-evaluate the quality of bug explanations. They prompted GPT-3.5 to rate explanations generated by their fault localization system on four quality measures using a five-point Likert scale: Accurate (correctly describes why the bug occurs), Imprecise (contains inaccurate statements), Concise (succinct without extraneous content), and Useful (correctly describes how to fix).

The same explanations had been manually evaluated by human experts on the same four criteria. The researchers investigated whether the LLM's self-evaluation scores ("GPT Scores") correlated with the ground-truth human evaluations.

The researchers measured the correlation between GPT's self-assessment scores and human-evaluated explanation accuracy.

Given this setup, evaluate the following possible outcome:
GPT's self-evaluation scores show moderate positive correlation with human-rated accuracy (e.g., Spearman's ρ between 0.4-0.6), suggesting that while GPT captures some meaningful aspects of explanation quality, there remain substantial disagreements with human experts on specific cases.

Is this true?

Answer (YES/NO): NO